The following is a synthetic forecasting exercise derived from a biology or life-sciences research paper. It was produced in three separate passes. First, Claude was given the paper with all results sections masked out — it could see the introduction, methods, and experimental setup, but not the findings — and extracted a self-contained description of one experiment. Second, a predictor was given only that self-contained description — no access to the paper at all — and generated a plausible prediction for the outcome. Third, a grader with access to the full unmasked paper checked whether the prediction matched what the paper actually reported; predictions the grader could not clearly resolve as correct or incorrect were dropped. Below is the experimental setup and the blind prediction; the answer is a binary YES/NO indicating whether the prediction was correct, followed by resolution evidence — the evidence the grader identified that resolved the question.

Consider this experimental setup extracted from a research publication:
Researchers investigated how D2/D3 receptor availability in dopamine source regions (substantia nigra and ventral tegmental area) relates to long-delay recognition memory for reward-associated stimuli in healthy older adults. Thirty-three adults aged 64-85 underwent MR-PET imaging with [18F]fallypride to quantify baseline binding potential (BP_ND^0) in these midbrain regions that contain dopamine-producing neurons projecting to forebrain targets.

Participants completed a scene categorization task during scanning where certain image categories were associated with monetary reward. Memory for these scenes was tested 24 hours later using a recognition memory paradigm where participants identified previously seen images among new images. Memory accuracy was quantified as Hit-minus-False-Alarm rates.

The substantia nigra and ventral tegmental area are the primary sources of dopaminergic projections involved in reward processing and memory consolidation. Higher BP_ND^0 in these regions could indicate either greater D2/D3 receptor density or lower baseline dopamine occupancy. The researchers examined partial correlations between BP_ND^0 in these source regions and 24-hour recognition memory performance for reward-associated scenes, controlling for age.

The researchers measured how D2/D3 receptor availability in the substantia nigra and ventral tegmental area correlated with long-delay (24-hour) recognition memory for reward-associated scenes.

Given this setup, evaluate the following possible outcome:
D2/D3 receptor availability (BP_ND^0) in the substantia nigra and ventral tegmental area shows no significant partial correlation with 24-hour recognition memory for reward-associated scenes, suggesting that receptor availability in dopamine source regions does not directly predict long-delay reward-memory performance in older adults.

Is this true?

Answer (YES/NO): NO